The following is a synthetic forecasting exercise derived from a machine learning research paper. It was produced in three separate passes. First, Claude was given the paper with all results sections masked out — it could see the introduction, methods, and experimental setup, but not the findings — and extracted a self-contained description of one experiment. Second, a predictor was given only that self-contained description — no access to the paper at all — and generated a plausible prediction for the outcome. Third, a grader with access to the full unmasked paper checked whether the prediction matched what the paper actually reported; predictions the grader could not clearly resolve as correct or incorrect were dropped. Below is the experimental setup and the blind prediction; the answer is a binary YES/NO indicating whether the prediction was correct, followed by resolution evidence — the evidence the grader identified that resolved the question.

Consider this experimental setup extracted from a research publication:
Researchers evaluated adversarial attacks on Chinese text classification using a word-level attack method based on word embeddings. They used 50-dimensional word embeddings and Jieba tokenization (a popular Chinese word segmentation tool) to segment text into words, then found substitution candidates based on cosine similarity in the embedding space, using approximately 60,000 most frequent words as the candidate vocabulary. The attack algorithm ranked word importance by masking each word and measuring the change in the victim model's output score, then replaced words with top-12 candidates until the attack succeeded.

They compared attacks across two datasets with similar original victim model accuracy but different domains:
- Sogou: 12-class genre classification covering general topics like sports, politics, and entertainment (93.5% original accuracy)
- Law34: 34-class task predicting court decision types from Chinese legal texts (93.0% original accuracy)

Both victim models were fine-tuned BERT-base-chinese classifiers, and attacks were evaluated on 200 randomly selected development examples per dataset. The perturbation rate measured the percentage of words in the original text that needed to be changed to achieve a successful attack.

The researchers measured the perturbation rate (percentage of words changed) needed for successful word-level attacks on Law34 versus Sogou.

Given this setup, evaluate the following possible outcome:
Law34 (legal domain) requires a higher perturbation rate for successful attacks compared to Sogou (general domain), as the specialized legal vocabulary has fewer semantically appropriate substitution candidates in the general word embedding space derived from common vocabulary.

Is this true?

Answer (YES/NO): NO